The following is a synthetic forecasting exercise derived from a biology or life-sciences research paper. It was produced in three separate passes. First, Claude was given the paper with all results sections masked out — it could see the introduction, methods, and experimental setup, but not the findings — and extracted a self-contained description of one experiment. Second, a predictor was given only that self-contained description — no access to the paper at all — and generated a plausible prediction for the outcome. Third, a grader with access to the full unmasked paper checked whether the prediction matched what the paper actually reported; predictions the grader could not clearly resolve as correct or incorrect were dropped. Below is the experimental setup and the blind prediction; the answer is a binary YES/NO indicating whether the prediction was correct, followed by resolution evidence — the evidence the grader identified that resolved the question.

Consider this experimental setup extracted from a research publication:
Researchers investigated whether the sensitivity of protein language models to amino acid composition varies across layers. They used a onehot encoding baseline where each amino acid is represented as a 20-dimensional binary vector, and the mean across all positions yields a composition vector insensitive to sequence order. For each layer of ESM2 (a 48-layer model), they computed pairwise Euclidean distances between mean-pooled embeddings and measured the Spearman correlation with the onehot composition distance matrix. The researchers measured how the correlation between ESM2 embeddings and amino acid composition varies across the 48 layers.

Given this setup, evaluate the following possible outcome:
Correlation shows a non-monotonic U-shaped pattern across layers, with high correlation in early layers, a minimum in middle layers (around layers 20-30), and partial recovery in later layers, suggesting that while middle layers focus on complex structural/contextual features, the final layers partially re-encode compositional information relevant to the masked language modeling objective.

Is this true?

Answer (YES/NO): NO